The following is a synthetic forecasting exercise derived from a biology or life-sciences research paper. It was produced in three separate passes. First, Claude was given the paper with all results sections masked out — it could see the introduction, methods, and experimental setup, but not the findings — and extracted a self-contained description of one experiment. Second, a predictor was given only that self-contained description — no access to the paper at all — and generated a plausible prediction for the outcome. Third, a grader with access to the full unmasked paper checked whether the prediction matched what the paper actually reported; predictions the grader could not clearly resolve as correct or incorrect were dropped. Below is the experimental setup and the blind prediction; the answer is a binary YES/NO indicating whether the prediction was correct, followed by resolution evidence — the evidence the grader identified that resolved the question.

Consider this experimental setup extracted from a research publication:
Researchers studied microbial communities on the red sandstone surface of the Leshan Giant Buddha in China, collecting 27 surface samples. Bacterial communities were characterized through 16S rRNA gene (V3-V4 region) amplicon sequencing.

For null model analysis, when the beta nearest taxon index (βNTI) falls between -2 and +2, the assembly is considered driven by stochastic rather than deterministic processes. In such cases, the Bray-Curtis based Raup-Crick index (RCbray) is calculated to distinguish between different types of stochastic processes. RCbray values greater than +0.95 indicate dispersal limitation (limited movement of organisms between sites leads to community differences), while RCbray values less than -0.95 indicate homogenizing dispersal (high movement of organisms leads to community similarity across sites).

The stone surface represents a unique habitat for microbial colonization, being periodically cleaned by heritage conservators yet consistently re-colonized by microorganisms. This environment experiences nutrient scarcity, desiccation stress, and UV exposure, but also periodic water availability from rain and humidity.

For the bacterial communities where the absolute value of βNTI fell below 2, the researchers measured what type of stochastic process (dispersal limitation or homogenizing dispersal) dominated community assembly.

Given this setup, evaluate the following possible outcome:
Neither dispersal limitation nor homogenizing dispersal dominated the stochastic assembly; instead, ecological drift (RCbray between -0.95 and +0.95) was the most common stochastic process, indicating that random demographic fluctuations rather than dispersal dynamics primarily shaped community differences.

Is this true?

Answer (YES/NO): NO